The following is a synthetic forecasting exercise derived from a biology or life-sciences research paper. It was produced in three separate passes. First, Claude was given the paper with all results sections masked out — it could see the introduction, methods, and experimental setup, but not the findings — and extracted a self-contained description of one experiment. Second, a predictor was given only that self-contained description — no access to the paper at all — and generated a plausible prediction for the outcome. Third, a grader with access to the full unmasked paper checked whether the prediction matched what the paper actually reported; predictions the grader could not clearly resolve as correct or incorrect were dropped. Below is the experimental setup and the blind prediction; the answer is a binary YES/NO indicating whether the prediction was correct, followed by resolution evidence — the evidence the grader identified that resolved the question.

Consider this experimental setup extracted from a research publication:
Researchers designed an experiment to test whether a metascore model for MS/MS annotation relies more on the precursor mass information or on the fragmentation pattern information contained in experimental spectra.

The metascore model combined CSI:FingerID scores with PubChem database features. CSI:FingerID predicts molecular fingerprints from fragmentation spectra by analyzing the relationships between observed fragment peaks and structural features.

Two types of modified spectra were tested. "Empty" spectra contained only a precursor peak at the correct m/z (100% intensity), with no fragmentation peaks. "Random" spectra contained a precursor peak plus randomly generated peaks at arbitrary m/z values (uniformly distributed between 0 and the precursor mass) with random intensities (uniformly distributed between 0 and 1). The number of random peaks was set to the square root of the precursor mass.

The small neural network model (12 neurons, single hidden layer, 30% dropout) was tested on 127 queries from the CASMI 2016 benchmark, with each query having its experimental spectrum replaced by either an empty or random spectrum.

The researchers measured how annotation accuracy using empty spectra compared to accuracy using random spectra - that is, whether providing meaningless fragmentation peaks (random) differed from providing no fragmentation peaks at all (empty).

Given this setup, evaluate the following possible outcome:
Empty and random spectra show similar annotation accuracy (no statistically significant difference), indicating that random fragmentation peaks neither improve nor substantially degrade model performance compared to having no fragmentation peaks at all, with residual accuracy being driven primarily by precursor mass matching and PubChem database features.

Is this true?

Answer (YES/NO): YES